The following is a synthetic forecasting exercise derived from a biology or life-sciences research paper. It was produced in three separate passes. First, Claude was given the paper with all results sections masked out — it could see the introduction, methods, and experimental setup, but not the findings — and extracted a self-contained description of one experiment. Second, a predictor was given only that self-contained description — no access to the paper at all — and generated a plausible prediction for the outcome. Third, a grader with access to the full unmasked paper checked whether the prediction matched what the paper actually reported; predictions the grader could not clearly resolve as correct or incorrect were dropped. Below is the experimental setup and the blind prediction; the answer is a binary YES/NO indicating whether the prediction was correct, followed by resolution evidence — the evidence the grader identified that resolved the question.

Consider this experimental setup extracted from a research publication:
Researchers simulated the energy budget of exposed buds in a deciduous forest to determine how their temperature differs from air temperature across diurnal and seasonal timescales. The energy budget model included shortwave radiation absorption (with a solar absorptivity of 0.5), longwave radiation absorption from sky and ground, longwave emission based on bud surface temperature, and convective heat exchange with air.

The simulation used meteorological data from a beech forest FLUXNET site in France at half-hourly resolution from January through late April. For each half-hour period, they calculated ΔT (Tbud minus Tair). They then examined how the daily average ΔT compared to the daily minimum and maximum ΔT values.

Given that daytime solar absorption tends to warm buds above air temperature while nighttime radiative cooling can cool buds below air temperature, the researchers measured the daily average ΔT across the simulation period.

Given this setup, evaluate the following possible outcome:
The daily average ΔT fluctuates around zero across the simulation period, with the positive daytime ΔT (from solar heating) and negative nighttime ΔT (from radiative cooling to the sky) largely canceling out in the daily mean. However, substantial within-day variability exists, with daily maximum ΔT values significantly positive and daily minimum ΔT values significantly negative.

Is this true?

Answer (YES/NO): NO